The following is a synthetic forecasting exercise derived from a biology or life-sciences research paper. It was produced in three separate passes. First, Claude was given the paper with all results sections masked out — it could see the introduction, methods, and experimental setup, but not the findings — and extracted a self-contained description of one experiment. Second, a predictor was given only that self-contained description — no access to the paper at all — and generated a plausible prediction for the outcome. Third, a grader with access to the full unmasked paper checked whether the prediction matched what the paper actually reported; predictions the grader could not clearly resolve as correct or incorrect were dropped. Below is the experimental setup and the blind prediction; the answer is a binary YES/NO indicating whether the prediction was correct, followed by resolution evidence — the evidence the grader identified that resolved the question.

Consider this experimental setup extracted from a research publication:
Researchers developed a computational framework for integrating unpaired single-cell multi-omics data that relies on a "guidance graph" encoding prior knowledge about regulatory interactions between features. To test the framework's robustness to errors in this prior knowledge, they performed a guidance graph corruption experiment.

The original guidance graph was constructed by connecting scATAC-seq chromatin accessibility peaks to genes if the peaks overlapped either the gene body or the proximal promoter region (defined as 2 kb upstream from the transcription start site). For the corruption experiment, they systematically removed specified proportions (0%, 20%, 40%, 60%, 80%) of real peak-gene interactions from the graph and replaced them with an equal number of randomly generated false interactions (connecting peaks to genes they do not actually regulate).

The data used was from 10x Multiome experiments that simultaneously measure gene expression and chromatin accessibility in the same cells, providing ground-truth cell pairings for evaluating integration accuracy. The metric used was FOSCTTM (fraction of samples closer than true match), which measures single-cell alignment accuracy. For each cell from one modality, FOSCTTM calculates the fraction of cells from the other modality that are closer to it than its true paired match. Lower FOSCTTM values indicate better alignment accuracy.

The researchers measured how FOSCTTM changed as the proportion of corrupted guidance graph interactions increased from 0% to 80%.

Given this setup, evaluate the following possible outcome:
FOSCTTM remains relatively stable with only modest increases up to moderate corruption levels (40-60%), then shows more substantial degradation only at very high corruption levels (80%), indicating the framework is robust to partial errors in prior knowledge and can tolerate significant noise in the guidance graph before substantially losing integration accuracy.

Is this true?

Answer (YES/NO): NO